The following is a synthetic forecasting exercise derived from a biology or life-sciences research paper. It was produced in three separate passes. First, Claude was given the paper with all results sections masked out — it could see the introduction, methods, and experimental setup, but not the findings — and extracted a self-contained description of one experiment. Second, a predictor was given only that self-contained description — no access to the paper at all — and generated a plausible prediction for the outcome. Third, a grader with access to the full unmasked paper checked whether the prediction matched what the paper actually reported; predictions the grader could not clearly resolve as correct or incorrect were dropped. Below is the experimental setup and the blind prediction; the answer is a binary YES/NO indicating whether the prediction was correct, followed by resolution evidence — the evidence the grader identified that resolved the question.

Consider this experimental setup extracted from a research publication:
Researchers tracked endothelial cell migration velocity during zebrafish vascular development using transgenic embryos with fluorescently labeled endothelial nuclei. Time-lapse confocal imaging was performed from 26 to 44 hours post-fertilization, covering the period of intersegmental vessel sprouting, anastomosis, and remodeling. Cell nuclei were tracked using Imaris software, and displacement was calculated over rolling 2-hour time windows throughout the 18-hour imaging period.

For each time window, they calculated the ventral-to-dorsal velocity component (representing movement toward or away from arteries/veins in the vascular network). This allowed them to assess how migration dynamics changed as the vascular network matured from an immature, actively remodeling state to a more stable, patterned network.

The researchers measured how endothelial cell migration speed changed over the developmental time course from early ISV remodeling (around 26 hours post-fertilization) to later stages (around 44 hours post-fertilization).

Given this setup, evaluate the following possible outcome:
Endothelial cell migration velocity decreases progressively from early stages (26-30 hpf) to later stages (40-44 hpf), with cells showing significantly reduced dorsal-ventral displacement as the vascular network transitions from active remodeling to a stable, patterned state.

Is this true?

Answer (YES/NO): NO